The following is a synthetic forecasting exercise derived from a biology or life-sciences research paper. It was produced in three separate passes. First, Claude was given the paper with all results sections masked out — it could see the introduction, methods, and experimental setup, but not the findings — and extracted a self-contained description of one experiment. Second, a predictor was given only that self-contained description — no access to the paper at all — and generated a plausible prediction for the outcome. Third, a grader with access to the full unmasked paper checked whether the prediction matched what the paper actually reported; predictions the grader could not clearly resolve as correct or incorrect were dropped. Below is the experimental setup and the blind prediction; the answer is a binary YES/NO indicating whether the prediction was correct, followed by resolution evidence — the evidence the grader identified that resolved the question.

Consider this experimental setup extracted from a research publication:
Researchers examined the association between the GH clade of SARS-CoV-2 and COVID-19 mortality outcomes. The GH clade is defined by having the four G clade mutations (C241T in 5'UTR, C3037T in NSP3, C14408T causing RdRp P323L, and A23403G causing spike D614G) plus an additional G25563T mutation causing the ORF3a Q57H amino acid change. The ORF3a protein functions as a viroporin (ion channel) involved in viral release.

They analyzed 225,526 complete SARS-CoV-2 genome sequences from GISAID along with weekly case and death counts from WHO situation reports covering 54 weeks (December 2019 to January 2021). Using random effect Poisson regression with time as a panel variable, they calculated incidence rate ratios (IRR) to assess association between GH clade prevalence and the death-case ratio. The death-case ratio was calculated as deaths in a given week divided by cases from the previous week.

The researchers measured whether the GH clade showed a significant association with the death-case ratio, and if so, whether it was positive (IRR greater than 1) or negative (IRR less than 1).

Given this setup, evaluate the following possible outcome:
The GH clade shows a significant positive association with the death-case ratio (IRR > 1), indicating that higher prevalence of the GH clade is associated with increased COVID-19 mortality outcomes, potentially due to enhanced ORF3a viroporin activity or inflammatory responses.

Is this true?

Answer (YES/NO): NO